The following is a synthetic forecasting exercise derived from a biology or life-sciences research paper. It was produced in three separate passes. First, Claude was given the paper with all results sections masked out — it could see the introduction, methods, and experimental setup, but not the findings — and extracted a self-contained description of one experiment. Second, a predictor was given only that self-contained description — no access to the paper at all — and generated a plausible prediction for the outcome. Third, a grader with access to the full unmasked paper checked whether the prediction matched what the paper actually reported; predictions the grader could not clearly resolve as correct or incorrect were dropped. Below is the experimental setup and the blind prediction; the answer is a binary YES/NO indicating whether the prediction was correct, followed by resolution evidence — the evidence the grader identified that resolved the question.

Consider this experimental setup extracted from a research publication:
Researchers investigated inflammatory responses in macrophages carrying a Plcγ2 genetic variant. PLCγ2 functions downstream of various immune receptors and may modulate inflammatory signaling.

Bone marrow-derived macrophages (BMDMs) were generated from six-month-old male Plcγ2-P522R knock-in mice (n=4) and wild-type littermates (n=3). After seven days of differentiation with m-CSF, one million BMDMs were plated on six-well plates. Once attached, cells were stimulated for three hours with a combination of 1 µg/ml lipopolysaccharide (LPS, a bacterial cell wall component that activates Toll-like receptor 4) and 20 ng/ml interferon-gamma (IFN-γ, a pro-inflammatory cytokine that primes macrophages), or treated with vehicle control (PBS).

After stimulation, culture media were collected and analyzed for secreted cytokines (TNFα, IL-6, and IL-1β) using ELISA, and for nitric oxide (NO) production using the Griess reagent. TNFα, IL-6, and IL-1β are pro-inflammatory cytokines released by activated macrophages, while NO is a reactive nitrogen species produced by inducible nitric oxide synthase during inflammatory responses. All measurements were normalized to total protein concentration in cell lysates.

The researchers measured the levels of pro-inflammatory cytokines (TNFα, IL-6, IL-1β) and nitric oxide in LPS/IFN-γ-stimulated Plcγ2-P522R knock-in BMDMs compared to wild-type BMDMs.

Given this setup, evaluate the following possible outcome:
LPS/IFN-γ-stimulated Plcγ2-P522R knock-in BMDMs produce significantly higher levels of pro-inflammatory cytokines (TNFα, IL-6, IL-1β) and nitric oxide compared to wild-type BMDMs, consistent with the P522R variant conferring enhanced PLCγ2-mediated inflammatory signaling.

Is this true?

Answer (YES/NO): NO